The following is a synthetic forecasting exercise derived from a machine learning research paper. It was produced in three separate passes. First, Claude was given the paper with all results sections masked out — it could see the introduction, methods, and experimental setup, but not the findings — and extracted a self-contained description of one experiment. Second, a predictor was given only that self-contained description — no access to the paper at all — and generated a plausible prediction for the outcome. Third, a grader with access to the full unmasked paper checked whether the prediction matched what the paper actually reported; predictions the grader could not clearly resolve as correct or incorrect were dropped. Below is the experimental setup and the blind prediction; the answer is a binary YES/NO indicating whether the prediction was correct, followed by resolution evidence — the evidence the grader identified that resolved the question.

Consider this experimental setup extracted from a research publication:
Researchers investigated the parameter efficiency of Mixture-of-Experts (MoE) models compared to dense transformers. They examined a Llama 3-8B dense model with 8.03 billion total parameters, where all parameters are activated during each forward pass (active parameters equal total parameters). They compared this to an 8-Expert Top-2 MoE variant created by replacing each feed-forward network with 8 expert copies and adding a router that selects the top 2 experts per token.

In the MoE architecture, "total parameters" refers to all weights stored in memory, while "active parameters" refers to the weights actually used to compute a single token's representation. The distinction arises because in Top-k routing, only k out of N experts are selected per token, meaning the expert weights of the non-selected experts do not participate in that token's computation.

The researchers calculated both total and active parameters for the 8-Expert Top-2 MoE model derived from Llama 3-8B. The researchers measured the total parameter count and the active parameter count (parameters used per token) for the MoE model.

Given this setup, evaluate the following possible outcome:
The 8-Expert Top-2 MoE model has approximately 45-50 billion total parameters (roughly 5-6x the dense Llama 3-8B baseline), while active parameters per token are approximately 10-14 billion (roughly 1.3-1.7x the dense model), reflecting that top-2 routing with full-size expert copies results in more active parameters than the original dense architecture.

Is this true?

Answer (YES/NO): NO